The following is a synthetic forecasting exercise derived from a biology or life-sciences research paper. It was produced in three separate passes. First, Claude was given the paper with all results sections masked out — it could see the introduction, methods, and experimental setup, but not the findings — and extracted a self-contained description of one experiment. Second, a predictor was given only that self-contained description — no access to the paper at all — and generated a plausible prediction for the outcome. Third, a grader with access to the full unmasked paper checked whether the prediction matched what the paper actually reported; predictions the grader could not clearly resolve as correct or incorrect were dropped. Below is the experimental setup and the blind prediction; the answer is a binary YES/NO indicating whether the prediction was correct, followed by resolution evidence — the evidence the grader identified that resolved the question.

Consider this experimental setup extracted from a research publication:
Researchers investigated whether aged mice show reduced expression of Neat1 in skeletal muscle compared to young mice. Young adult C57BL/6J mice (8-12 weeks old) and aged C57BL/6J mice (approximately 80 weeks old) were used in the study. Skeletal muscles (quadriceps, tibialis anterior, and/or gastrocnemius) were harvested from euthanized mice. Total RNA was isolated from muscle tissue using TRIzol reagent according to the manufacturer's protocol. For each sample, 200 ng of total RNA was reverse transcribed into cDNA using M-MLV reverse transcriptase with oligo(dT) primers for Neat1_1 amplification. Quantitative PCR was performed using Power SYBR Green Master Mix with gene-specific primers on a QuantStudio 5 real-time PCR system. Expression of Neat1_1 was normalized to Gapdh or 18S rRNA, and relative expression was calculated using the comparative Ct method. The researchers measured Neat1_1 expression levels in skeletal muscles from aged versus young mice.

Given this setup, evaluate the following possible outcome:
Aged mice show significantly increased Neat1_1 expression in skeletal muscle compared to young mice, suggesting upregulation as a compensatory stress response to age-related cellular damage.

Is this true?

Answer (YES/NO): NO